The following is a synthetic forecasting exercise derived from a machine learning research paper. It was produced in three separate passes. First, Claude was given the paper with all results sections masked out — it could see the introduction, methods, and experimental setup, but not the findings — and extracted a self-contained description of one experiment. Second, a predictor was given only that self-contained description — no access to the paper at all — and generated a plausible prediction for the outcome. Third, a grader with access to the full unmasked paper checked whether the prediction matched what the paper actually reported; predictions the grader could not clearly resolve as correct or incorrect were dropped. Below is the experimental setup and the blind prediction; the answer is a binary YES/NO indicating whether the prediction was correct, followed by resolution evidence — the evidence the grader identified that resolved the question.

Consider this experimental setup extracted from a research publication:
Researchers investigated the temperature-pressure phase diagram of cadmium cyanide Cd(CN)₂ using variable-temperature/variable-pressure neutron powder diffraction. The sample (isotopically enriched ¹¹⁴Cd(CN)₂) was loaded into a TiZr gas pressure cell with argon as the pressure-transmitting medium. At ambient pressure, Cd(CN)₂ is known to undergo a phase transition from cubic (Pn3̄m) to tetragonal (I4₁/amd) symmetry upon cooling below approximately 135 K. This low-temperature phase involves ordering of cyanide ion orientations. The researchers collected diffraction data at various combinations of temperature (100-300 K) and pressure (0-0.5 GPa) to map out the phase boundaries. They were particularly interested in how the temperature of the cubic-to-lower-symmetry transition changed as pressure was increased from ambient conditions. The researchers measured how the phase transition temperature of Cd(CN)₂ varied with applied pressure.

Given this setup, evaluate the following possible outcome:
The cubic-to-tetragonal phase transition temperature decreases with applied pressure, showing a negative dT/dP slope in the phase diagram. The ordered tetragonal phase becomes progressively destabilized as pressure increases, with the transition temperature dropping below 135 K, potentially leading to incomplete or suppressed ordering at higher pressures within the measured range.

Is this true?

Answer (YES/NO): NO